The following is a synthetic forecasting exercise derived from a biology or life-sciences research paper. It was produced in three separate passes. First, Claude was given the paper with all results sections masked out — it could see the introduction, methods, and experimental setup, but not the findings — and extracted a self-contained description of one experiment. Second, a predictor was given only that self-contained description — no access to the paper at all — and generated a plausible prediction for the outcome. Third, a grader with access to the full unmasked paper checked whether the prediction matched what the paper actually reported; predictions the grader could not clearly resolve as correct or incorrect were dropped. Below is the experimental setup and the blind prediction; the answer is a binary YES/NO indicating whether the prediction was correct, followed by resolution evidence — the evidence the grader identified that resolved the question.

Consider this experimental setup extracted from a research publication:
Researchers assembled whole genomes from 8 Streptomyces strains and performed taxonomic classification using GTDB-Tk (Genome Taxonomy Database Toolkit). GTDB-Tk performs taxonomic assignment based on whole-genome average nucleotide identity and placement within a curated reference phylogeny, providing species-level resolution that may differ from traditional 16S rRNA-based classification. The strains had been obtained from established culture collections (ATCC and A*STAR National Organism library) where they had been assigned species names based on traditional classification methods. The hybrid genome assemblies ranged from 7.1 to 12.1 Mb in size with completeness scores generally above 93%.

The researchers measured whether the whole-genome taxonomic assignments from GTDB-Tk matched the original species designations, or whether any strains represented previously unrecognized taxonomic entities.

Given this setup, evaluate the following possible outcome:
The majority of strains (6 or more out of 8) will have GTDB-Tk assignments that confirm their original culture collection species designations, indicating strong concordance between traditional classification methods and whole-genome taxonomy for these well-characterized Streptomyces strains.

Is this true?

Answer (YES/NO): NO